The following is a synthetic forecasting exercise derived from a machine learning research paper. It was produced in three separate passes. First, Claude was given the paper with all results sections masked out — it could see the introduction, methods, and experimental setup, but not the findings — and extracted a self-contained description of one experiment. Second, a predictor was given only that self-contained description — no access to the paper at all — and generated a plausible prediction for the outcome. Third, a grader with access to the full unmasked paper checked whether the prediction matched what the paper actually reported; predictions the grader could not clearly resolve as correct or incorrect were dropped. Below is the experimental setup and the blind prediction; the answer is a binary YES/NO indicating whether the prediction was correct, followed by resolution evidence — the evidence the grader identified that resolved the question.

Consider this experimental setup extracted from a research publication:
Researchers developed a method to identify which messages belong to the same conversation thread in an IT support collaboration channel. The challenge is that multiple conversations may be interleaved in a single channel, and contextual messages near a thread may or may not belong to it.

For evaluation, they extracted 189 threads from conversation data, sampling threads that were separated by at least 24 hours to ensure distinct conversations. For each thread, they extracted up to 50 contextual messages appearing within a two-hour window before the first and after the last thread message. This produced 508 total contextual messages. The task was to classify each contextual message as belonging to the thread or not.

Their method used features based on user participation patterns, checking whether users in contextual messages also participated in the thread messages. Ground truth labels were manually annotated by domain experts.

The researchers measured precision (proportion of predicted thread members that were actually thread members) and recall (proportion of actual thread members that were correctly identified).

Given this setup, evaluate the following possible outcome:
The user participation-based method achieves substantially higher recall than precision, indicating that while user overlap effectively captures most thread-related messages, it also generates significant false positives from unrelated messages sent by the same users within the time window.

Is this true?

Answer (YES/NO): YES